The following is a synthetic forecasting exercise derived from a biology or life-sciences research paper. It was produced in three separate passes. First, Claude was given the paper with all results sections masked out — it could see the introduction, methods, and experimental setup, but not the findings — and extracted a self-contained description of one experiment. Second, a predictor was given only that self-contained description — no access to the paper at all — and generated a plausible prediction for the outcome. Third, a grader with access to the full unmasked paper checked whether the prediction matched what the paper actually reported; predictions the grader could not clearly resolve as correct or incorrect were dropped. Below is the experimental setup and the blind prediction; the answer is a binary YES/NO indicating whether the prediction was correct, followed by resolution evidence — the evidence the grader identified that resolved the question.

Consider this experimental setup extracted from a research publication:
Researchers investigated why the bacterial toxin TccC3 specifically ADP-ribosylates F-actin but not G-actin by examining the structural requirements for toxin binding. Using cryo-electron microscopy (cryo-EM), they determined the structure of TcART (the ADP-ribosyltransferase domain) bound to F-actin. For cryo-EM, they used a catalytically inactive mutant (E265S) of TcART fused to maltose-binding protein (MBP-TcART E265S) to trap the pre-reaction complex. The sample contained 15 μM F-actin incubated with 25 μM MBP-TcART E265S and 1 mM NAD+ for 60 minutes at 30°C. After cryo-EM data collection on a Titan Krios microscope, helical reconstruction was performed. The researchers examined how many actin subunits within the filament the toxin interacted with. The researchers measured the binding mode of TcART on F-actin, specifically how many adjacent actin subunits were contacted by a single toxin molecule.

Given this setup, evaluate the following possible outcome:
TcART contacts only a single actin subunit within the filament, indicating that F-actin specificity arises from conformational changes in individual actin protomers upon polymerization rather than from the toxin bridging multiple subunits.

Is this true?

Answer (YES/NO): NO